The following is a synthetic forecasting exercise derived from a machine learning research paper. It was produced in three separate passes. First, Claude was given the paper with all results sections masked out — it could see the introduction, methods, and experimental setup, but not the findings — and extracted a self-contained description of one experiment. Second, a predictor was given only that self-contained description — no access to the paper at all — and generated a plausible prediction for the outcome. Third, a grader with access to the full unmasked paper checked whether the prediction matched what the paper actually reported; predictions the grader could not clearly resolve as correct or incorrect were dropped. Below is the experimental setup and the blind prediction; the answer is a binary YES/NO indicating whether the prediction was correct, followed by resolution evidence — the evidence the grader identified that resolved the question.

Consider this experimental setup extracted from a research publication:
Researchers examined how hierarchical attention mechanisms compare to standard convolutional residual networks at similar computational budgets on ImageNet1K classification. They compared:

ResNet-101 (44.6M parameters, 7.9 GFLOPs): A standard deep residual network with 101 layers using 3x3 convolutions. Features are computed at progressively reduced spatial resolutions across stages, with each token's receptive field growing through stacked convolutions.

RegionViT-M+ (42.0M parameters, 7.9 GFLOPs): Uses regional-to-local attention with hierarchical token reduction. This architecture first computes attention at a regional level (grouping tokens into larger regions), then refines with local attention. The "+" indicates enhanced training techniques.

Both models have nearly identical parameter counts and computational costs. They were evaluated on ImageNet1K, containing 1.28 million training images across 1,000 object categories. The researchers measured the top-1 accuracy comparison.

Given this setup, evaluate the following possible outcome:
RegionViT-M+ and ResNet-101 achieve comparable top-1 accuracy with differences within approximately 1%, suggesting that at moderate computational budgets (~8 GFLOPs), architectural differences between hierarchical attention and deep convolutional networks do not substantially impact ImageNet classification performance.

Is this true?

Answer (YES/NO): NO